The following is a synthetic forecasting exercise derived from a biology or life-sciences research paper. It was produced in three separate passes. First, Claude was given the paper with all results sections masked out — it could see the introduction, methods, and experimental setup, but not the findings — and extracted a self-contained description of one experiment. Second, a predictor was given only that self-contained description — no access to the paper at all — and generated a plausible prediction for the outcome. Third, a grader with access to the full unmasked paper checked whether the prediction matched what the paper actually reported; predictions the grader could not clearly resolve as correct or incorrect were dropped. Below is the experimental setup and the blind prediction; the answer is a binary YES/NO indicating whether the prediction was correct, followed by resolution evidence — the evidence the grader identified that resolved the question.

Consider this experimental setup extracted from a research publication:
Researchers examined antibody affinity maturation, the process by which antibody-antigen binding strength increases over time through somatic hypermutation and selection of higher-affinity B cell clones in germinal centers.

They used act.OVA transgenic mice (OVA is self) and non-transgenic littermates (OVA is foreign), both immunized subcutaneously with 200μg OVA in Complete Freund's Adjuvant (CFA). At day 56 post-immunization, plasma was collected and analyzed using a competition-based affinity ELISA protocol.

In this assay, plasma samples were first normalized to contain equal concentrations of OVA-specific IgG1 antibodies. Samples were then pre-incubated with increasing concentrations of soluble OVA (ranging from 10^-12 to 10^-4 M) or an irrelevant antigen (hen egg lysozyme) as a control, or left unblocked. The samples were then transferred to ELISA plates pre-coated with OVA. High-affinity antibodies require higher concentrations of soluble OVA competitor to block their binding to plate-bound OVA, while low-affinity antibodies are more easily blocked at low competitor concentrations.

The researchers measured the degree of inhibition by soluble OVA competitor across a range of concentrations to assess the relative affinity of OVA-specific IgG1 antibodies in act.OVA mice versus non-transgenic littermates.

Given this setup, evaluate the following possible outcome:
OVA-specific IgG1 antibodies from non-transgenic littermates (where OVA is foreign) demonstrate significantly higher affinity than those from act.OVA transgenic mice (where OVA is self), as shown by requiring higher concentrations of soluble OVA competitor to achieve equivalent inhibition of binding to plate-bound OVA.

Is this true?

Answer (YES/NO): YES